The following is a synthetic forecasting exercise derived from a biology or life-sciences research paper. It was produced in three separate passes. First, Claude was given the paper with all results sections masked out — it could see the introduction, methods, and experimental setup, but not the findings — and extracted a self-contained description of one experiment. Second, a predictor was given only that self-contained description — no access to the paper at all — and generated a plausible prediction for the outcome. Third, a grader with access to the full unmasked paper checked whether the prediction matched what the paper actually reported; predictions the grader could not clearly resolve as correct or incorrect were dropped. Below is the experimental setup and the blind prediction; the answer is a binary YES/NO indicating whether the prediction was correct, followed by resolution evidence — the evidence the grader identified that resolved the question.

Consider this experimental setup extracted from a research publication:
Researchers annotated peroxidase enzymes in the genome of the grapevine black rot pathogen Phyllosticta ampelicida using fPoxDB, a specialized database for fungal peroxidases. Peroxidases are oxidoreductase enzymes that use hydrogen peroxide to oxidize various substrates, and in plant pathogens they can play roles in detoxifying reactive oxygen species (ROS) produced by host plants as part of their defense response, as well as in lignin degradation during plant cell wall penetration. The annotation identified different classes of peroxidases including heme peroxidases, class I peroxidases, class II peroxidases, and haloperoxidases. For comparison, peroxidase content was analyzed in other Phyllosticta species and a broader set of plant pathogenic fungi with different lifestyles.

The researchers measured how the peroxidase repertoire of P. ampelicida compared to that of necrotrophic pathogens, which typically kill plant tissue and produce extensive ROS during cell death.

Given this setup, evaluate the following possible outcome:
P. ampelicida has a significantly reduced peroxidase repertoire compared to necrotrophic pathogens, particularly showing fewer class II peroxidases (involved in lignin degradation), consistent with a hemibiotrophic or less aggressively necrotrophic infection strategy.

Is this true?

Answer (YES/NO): NO